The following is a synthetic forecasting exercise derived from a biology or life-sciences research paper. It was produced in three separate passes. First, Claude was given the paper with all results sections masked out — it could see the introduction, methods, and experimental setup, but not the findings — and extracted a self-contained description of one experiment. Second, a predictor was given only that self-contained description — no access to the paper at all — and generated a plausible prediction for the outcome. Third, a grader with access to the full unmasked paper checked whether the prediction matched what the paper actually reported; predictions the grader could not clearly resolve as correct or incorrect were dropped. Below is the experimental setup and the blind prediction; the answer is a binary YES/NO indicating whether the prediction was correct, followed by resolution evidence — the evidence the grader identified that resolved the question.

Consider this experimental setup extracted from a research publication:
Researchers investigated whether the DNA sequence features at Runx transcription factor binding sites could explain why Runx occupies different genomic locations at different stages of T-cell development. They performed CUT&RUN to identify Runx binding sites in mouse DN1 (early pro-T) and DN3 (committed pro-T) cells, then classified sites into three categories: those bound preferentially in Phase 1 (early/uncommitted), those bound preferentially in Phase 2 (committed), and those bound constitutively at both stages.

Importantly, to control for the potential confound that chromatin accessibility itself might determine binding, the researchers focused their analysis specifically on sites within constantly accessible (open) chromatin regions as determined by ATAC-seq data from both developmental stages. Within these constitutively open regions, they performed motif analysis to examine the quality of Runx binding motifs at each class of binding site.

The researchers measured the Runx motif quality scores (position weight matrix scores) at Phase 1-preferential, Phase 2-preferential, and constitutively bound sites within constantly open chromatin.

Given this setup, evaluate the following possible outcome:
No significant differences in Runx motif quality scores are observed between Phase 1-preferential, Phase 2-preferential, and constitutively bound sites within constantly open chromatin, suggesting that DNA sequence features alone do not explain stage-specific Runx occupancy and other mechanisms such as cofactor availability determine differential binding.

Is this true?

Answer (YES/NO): NO